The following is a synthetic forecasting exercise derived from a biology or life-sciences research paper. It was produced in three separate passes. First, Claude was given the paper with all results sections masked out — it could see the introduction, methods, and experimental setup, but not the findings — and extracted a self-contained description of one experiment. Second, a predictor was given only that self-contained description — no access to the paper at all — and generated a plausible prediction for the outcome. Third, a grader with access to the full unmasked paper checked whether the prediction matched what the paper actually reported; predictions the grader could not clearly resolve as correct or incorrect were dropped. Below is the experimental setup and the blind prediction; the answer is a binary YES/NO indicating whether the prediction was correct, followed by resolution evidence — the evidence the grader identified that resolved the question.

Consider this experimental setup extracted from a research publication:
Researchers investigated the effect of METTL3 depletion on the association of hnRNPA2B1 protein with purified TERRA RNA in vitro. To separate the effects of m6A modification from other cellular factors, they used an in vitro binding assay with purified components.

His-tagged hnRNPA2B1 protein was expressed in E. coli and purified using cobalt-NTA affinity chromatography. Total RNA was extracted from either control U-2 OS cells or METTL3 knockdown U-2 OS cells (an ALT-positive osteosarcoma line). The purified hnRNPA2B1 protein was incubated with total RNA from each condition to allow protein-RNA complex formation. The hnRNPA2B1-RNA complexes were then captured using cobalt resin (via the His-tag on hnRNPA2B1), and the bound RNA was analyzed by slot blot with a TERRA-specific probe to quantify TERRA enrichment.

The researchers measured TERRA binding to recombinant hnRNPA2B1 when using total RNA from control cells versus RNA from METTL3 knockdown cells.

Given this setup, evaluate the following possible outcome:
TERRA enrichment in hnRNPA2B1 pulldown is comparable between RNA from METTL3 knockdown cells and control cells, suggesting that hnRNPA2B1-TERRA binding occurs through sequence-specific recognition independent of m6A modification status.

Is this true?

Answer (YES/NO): NO